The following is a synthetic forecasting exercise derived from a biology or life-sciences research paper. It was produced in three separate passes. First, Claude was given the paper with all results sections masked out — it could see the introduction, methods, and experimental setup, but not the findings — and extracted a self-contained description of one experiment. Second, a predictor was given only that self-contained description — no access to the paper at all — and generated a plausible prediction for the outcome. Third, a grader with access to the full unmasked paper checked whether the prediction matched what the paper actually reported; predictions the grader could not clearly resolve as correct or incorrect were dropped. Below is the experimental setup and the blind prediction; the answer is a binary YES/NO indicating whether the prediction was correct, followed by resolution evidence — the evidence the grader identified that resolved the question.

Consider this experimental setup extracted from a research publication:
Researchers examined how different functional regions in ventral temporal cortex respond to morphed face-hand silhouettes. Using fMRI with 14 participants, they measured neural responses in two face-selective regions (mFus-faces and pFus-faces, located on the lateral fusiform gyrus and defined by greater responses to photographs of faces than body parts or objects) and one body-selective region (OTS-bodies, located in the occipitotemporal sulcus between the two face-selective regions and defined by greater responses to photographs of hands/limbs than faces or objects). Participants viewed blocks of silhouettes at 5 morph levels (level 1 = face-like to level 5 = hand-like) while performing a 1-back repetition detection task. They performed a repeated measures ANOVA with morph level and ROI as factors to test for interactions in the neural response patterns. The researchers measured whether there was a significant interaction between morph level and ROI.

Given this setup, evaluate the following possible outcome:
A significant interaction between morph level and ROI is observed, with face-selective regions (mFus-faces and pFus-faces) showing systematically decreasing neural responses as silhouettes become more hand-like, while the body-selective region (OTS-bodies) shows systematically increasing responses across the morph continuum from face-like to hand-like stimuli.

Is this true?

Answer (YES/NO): NO